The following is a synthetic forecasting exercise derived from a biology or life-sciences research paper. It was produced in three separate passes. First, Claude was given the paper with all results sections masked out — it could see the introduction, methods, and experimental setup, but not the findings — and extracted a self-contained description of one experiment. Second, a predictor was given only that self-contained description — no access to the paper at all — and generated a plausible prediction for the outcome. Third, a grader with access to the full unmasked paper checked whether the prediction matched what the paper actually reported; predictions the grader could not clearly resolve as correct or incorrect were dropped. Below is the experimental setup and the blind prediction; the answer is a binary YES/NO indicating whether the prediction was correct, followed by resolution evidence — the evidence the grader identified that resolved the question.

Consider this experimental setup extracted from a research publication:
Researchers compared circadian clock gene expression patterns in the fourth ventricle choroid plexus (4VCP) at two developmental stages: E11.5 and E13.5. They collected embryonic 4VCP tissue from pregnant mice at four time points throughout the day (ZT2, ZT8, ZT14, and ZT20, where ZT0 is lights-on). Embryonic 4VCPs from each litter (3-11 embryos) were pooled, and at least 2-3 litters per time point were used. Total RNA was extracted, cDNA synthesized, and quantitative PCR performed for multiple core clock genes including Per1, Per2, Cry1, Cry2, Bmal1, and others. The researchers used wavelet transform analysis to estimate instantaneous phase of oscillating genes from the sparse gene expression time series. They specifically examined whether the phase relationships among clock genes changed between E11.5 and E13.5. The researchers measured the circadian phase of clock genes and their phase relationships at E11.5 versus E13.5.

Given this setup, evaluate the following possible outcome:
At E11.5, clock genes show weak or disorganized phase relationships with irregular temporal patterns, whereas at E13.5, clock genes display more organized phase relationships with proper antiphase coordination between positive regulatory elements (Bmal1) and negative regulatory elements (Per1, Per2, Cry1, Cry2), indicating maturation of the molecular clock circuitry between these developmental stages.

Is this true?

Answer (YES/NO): NO